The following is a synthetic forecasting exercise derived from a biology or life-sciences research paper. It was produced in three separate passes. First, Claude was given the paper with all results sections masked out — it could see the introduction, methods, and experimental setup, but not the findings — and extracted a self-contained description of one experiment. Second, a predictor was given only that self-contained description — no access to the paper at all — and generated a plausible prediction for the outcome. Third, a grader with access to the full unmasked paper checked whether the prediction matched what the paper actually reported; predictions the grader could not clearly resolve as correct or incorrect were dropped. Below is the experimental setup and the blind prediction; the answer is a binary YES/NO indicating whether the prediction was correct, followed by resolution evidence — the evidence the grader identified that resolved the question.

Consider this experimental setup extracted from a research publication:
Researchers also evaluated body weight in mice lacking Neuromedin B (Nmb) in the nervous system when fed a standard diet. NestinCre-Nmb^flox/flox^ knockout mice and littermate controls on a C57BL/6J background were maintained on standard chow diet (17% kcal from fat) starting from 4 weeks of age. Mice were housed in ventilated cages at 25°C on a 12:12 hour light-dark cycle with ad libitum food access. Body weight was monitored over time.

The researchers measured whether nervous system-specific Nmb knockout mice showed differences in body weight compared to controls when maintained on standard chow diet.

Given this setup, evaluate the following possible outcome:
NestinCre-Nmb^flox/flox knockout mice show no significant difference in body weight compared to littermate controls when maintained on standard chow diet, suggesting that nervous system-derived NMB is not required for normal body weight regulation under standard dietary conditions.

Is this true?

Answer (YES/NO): YES